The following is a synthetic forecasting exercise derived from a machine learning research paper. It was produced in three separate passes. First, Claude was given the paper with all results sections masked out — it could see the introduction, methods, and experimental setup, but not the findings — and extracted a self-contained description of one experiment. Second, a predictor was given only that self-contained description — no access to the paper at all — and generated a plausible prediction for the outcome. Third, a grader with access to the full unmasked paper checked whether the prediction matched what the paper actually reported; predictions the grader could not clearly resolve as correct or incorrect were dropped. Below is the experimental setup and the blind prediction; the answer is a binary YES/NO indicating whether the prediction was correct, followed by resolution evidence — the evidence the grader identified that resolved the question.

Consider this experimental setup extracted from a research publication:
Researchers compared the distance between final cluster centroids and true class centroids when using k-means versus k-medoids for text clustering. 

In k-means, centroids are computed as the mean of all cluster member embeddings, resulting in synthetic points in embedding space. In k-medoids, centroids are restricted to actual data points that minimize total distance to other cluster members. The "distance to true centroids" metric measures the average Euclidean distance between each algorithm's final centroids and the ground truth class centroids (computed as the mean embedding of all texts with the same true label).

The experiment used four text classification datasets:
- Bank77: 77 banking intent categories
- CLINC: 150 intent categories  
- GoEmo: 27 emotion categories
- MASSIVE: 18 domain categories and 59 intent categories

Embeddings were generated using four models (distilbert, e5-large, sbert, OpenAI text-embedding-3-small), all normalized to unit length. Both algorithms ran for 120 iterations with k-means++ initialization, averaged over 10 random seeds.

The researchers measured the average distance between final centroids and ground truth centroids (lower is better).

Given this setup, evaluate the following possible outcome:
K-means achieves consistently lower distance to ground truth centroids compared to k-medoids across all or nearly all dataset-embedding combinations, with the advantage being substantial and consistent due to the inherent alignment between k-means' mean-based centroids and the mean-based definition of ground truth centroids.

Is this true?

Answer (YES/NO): YES